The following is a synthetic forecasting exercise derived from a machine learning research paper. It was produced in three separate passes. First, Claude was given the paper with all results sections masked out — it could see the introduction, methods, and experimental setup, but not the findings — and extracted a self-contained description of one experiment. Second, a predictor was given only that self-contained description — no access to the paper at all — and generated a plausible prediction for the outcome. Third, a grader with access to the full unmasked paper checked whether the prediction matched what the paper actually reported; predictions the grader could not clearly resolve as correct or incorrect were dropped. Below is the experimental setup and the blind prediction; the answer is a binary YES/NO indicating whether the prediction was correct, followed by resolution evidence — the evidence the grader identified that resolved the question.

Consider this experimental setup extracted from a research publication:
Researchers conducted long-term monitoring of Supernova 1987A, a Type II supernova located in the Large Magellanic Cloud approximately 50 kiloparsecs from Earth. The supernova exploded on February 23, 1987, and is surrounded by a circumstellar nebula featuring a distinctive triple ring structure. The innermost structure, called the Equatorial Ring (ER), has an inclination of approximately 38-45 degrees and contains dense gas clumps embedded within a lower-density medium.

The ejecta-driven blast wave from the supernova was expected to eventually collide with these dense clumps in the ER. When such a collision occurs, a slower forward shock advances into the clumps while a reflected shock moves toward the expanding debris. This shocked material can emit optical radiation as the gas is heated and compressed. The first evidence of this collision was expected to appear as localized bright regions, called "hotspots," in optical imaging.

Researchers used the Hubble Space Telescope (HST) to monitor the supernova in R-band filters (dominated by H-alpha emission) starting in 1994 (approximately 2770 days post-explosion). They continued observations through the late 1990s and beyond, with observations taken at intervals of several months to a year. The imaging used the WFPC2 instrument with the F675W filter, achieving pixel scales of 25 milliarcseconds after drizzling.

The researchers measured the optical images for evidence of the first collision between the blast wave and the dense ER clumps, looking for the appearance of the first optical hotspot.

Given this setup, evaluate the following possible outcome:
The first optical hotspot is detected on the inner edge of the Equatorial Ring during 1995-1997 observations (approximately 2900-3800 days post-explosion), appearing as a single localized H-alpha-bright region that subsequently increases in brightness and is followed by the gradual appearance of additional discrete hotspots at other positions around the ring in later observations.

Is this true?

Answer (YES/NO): YES